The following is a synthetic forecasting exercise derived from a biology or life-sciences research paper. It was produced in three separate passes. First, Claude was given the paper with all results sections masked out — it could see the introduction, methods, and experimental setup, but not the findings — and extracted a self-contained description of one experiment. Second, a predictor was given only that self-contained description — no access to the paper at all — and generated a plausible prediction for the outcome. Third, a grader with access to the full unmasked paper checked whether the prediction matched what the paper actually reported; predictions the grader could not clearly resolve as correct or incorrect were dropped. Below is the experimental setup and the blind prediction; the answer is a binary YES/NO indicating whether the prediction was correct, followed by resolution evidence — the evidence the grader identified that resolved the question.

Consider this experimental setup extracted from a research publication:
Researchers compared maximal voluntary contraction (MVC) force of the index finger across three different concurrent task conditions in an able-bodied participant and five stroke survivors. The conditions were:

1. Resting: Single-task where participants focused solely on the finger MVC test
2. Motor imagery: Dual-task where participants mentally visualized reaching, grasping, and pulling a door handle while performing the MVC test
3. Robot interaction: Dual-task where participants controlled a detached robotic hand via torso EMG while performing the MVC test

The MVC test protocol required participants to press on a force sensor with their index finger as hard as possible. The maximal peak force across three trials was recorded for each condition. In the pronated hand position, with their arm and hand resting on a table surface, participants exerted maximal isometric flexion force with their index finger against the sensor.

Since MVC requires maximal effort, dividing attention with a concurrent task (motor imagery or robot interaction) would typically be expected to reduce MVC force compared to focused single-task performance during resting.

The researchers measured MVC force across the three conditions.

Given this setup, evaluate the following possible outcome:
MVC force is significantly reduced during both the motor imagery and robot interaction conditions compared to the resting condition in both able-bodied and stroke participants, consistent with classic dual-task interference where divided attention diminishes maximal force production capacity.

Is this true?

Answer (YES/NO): NO